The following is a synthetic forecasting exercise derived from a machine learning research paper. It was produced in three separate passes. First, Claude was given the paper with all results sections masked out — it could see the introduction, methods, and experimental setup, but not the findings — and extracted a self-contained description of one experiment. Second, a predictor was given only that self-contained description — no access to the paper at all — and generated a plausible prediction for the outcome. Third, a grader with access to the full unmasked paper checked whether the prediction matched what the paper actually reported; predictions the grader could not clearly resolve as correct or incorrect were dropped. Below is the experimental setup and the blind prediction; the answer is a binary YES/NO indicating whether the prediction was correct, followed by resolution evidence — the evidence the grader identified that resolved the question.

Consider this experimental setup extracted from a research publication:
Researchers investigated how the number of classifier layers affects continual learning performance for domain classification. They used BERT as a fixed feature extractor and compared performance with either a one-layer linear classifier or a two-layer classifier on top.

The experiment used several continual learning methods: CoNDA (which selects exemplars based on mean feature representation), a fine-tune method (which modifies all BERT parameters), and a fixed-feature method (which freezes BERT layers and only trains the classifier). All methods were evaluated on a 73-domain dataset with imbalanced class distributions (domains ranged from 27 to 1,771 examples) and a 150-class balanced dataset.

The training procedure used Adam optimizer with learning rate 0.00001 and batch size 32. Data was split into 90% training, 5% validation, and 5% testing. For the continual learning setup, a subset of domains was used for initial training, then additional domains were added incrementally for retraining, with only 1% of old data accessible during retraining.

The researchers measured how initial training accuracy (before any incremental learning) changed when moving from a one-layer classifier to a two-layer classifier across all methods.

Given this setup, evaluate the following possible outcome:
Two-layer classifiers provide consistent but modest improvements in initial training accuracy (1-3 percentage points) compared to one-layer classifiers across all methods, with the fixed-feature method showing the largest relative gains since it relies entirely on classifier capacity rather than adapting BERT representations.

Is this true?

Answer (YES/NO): NO